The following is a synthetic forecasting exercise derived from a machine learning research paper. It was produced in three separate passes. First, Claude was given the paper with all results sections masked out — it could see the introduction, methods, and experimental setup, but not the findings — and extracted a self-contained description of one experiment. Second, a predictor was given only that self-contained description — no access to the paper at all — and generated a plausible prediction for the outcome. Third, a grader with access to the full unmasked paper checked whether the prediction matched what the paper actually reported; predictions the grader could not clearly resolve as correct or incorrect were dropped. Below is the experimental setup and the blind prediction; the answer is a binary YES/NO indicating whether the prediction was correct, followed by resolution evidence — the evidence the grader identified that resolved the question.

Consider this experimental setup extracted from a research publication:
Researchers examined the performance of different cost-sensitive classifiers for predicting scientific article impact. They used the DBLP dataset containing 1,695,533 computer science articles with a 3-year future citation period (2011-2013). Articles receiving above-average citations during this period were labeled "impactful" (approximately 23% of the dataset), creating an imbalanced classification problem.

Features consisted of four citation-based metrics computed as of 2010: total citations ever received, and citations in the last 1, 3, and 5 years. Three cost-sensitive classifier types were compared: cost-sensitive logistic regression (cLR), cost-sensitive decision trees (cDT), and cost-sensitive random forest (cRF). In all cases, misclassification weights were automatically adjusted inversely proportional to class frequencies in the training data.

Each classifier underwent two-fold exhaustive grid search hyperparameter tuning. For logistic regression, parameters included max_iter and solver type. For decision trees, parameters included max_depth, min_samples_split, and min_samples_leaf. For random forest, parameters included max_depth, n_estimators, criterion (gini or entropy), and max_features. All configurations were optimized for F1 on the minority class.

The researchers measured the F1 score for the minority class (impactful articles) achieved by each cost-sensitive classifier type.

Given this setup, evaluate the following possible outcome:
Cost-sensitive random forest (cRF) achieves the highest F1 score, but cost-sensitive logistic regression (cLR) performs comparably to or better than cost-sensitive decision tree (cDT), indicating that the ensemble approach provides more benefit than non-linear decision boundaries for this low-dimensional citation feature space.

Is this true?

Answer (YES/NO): NO